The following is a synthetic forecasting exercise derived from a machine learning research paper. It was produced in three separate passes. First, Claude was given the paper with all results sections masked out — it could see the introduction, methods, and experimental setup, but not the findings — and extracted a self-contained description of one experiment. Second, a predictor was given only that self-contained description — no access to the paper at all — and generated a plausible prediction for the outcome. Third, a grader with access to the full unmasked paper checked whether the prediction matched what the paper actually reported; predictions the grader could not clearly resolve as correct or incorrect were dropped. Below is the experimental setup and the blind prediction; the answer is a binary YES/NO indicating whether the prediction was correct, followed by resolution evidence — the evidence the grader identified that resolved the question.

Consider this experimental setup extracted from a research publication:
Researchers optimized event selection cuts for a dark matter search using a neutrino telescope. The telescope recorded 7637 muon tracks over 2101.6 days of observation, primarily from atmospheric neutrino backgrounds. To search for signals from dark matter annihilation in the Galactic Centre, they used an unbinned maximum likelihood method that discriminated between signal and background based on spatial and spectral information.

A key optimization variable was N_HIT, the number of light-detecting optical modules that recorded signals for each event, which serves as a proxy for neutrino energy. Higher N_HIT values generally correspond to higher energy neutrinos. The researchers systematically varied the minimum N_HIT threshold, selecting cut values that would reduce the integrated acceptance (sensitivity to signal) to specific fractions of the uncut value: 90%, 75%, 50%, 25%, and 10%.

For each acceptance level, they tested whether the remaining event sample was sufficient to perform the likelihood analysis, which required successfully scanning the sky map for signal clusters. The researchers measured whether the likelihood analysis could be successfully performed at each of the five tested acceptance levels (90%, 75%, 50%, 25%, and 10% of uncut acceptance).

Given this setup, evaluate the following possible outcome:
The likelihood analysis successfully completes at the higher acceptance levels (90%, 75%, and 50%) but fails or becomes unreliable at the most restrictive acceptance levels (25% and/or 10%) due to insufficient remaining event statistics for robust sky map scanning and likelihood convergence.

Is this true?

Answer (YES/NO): YES